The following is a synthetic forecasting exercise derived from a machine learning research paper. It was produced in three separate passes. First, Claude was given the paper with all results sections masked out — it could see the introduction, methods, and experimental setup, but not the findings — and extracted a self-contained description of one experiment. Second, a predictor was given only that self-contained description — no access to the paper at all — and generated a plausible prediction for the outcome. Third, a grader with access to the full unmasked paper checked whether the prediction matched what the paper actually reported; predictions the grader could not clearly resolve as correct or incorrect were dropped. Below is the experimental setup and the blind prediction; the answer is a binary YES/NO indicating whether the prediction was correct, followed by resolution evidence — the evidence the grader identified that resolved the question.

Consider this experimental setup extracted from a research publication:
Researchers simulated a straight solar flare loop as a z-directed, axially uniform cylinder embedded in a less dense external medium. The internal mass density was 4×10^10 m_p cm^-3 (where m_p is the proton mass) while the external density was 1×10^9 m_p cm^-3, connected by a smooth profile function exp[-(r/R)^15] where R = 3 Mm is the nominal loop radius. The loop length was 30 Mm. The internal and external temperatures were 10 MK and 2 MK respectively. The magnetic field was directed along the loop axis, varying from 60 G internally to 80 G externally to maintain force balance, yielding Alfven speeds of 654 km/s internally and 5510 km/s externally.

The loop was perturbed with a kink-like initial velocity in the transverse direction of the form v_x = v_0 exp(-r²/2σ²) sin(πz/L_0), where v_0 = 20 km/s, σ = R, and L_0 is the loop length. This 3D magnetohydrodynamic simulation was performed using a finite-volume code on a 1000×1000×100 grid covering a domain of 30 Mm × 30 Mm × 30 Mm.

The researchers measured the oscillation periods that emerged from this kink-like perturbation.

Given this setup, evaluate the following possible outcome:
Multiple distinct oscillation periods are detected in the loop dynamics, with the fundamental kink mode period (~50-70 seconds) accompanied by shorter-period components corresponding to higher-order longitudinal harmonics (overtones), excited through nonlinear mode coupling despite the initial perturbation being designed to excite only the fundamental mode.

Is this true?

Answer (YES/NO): NO